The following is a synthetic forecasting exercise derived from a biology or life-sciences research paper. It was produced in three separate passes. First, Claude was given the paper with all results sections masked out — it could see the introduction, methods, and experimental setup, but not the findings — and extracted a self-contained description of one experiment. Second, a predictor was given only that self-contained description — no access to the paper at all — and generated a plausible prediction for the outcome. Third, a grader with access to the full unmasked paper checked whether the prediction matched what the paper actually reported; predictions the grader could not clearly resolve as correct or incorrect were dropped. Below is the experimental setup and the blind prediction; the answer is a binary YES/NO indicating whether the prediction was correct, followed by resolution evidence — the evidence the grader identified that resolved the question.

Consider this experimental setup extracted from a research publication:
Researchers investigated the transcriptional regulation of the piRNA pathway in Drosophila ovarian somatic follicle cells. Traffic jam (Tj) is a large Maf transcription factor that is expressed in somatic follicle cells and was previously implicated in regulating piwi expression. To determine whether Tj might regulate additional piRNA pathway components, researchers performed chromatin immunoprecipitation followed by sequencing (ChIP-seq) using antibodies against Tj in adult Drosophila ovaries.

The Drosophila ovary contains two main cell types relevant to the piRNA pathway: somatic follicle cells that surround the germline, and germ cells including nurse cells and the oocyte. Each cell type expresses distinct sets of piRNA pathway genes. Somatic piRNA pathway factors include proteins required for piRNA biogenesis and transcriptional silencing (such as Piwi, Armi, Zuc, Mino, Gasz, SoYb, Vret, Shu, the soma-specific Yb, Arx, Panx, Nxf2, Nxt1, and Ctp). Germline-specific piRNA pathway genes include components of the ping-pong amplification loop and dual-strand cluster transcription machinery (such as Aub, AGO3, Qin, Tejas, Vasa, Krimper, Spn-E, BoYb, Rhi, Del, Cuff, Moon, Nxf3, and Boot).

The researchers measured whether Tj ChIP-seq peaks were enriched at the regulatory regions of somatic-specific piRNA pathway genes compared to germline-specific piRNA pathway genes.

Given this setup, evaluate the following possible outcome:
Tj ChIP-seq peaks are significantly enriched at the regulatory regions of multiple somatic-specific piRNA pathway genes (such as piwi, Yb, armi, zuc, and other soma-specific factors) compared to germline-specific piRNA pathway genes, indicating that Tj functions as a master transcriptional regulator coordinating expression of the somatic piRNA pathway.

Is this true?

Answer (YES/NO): YES